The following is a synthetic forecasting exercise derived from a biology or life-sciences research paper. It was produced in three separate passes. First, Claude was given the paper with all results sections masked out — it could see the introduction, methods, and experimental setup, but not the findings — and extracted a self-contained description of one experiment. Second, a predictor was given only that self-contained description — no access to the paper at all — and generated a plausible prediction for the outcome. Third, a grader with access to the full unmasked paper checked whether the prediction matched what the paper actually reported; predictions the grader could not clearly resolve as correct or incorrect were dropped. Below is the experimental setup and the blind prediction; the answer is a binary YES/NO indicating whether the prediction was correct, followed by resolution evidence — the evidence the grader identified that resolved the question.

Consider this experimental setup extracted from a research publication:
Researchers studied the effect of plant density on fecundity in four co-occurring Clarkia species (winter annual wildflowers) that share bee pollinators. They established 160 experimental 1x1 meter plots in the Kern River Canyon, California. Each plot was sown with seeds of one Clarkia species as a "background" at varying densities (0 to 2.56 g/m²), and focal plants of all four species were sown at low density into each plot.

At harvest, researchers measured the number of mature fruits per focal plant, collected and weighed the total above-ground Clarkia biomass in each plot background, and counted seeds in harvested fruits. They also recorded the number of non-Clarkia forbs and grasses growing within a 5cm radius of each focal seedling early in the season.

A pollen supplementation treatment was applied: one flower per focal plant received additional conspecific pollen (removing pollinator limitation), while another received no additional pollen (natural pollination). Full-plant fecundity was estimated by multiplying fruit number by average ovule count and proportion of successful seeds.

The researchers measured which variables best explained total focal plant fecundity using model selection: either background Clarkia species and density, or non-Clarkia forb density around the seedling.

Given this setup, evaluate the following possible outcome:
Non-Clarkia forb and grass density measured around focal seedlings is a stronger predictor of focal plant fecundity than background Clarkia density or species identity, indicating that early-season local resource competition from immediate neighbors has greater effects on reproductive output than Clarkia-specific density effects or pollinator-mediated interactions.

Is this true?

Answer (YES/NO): NO